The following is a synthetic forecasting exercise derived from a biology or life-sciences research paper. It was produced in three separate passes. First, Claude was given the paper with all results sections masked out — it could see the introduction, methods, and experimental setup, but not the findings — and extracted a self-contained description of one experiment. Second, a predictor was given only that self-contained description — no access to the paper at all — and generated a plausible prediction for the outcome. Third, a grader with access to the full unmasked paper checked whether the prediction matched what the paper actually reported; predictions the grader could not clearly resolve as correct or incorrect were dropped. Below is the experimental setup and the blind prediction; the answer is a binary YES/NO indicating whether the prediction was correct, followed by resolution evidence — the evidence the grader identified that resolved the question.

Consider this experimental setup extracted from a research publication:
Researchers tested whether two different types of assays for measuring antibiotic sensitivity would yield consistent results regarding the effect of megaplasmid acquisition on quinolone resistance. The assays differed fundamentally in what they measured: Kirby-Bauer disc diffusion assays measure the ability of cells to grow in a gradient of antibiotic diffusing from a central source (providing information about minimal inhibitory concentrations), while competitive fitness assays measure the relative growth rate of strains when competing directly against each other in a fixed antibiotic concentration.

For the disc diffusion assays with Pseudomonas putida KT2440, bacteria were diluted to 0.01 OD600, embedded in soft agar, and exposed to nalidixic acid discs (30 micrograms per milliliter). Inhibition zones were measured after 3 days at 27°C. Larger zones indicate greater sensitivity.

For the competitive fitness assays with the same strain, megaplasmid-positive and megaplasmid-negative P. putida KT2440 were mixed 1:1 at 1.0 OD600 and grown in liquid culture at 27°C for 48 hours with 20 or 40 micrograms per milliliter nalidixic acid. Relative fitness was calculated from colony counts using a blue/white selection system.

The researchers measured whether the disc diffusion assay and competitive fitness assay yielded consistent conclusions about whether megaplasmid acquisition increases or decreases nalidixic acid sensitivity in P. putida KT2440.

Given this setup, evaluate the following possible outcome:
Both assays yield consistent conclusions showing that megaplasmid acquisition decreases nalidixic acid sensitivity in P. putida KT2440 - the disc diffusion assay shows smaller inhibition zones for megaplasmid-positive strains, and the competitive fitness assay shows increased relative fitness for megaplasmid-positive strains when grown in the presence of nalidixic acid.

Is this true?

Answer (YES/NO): YES